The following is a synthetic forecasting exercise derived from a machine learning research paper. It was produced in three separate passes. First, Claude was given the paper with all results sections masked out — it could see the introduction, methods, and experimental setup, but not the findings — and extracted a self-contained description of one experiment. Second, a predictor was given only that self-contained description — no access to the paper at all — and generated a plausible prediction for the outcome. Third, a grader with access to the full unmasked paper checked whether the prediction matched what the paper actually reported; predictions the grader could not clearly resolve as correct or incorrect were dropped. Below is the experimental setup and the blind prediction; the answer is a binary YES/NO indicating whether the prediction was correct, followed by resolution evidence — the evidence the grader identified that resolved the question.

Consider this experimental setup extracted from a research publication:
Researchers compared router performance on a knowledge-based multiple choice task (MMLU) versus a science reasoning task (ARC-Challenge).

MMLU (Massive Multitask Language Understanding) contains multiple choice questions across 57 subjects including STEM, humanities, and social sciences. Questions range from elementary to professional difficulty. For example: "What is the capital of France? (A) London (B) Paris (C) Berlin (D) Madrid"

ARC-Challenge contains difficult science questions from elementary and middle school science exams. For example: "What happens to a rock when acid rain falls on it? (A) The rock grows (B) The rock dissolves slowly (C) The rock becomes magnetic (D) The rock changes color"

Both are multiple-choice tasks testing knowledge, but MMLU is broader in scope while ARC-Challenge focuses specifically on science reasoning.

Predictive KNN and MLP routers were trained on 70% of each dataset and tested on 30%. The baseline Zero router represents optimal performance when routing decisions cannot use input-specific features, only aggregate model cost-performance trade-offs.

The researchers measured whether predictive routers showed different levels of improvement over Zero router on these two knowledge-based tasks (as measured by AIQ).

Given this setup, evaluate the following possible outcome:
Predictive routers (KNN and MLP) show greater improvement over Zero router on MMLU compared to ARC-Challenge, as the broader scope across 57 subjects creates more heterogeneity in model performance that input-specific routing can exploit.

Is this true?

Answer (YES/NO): YES